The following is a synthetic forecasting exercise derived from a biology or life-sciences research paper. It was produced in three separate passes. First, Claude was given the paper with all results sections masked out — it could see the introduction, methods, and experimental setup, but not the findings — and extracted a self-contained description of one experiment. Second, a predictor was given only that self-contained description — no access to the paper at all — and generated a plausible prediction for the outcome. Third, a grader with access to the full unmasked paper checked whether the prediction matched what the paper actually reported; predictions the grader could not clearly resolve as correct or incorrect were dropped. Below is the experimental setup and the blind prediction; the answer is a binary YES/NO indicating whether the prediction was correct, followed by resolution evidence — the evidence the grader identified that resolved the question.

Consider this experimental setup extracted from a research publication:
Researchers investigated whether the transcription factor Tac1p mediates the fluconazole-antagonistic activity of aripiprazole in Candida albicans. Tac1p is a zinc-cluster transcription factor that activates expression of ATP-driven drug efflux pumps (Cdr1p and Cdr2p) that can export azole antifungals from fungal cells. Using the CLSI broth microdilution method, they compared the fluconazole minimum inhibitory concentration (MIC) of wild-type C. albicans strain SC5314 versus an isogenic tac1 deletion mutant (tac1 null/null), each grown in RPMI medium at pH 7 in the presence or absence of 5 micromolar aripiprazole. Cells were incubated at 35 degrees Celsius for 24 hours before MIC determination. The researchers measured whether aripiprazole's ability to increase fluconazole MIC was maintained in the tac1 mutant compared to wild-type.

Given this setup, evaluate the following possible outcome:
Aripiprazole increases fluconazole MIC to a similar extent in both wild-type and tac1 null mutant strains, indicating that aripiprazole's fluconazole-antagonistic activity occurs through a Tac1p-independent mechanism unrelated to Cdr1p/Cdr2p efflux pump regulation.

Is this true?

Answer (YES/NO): NO